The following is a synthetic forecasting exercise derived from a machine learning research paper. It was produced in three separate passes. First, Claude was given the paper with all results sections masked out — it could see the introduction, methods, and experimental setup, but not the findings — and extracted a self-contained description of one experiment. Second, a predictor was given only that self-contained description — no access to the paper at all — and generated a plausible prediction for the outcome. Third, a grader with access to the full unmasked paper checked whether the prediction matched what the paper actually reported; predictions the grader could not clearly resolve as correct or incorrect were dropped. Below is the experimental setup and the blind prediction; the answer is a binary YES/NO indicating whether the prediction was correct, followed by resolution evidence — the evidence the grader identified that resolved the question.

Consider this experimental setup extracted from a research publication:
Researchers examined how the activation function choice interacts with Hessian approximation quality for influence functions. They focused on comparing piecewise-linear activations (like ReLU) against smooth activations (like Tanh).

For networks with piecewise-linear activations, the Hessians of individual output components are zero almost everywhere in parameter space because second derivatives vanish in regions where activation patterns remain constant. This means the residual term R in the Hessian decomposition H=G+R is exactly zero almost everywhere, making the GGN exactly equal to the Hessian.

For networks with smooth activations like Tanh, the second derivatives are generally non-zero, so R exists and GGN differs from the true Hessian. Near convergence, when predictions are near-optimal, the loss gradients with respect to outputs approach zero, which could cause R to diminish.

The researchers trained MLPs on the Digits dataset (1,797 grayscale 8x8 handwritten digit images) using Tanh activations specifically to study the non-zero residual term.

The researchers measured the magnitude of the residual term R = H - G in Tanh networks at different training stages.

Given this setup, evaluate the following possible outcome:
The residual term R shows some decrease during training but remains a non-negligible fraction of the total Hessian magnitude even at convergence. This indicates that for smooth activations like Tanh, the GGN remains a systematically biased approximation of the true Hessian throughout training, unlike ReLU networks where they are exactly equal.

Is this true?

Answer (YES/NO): NO